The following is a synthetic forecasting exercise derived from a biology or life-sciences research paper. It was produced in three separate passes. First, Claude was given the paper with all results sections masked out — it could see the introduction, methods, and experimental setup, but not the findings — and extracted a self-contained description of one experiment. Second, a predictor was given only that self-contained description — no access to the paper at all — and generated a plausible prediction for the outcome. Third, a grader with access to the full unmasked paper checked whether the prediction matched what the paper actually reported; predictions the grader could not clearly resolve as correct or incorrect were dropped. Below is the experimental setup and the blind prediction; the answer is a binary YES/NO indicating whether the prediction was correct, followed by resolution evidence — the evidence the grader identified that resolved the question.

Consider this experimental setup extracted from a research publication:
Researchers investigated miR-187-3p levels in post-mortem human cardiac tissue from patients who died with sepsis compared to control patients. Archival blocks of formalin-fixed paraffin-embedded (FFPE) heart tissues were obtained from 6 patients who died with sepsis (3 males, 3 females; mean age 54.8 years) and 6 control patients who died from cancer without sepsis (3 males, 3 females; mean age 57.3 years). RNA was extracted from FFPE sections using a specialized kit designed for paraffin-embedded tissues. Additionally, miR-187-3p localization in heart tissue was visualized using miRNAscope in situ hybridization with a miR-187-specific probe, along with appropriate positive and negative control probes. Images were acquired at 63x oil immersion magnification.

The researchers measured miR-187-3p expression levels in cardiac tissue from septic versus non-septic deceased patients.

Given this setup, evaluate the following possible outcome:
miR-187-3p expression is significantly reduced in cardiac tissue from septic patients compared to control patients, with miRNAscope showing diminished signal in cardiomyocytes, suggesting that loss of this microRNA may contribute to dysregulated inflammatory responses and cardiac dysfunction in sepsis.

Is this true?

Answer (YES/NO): YES